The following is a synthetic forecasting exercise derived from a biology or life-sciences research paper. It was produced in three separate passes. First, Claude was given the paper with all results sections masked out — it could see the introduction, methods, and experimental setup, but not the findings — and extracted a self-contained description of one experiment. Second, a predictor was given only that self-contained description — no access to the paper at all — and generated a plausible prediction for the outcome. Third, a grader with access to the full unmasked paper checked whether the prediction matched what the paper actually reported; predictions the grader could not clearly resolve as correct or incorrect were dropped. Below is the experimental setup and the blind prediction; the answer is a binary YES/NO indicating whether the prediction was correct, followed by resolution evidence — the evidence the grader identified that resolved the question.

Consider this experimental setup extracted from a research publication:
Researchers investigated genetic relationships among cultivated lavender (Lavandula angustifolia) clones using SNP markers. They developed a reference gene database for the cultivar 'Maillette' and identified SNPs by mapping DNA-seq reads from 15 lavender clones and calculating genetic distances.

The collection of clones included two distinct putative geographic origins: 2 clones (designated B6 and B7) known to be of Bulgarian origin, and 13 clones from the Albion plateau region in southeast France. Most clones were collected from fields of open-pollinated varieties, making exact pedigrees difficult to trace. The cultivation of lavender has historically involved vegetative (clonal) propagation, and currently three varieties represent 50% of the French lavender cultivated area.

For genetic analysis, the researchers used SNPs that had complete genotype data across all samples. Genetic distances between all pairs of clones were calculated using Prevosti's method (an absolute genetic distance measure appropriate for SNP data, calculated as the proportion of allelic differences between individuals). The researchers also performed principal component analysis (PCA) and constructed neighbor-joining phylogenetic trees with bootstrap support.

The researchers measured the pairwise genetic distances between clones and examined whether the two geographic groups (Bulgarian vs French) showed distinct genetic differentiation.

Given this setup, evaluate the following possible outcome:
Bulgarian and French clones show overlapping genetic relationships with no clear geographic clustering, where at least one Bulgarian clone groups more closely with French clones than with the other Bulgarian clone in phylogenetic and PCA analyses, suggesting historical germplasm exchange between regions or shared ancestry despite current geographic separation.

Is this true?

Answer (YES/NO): YES